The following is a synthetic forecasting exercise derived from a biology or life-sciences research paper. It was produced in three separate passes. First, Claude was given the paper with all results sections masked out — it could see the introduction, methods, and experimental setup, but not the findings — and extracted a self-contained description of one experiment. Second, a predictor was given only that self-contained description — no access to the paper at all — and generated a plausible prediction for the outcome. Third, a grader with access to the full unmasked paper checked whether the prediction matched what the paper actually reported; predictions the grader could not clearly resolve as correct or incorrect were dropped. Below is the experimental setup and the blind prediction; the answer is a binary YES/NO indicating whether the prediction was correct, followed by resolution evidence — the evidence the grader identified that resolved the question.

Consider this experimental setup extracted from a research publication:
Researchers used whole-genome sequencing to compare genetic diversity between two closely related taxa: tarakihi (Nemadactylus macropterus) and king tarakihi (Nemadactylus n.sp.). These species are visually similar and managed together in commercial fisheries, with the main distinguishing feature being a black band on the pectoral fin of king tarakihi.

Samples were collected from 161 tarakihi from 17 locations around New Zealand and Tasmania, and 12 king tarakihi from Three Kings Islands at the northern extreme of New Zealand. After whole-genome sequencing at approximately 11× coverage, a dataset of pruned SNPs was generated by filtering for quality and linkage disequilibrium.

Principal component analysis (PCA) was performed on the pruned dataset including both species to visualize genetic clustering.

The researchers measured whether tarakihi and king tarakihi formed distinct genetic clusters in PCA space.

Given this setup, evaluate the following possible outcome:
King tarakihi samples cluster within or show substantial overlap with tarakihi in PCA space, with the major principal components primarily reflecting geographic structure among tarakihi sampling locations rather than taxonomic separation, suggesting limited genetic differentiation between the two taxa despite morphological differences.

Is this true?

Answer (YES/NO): NO